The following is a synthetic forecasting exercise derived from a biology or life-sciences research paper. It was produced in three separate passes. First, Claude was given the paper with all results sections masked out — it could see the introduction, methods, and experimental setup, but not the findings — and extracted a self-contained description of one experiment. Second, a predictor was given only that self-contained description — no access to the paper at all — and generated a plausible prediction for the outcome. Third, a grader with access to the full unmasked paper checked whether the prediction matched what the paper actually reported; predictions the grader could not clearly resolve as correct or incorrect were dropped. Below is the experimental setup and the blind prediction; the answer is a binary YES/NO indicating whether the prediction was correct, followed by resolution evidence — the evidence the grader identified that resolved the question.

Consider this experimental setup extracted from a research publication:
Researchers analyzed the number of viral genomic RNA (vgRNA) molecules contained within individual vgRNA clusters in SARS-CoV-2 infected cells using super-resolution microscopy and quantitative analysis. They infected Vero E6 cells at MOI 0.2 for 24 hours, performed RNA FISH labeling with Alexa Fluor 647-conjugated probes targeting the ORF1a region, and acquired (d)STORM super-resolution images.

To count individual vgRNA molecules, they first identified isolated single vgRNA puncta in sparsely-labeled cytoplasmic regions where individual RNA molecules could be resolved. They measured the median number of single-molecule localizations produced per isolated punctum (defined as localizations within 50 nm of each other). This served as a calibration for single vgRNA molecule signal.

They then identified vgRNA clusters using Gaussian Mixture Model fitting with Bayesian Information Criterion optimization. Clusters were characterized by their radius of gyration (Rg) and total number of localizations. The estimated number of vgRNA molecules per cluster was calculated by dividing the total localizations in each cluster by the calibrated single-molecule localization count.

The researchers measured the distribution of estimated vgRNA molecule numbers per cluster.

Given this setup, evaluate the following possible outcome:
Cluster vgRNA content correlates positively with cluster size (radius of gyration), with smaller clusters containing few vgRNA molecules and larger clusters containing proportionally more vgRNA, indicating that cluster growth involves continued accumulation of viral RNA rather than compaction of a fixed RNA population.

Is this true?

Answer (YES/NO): YES